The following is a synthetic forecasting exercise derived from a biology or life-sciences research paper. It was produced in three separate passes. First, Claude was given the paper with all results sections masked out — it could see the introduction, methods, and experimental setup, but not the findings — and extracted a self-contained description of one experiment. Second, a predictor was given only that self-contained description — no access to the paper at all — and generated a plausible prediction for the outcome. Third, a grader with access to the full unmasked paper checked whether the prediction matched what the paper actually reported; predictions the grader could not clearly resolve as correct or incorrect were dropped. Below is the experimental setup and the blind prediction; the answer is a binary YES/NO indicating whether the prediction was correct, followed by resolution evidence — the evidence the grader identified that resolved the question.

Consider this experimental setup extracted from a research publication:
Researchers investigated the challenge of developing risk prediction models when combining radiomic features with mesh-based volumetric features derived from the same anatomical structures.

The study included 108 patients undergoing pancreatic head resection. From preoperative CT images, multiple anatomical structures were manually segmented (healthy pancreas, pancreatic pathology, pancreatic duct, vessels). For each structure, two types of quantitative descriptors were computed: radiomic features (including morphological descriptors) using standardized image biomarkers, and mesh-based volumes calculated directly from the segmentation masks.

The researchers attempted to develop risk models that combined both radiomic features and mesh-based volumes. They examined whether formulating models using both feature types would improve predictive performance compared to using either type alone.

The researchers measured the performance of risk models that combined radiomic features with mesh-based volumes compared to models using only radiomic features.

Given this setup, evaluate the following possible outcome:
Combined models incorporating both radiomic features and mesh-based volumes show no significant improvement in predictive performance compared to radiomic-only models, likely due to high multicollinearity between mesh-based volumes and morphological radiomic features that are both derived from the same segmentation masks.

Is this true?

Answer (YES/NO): YES